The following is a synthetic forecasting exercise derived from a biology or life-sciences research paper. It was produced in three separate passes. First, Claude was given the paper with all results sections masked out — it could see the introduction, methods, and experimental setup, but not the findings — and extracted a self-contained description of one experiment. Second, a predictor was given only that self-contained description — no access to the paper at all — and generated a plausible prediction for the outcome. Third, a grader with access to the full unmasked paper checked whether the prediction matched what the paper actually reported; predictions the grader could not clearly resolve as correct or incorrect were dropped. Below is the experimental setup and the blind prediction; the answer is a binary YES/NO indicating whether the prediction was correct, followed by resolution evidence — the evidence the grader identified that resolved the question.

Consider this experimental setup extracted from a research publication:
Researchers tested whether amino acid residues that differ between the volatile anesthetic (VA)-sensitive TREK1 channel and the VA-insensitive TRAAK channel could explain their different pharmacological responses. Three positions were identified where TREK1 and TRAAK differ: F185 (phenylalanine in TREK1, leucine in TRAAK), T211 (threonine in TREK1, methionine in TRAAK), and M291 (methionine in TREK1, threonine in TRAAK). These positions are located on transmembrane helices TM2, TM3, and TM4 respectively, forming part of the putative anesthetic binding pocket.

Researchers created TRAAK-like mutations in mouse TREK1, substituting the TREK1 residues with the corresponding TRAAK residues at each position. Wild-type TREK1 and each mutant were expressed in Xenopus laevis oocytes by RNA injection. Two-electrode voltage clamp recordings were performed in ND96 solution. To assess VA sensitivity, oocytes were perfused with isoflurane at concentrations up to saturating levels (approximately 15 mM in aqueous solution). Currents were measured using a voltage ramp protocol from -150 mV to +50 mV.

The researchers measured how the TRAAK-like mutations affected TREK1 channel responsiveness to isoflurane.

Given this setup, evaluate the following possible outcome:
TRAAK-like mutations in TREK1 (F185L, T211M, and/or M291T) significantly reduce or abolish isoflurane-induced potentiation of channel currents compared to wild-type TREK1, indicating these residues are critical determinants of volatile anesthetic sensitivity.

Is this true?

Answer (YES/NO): YES